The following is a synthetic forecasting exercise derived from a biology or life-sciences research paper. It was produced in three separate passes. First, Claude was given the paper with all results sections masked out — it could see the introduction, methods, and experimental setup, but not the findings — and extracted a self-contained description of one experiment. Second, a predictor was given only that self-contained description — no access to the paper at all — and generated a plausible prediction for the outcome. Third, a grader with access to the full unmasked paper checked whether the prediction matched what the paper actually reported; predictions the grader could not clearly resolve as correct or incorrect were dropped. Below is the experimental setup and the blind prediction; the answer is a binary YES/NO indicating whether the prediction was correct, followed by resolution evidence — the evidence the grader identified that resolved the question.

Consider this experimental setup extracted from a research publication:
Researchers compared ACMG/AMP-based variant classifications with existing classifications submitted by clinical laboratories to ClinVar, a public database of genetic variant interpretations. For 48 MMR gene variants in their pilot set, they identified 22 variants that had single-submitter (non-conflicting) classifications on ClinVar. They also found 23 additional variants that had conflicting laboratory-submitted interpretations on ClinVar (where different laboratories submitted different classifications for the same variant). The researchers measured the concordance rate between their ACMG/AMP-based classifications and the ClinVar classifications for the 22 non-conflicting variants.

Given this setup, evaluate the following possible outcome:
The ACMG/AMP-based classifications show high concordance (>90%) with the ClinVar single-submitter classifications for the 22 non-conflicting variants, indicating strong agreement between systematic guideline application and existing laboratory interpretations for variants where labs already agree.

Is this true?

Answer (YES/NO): YES